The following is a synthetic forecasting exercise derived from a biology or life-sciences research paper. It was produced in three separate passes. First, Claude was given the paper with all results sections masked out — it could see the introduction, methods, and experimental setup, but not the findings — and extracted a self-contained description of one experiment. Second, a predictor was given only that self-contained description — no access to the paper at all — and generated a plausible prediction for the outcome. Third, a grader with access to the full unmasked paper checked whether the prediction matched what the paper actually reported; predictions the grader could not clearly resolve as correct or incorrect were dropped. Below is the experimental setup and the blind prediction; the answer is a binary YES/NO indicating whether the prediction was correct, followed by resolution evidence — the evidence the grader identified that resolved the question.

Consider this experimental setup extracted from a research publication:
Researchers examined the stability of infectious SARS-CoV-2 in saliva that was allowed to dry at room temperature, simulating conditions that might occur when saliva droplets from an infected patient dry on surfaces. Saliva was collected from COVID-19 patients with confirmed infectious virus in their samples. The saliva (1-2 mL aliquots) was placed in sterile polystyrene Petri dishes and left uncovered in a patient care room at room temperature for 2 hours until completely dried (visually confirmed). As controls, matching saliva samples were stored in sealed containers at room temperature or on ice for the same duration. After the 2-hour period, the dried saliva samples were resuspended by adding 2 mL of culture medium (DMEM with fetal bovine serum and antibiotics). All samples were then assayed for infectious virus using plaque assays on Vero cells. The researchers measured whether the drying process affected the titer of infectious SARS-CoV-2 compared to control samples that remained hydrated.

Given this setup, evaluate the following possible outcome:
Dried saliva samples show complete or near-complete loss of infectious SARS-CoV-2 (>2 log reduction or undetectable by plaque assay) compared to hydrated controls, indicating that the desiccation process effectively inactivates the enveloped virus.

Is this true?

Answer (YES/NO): NO